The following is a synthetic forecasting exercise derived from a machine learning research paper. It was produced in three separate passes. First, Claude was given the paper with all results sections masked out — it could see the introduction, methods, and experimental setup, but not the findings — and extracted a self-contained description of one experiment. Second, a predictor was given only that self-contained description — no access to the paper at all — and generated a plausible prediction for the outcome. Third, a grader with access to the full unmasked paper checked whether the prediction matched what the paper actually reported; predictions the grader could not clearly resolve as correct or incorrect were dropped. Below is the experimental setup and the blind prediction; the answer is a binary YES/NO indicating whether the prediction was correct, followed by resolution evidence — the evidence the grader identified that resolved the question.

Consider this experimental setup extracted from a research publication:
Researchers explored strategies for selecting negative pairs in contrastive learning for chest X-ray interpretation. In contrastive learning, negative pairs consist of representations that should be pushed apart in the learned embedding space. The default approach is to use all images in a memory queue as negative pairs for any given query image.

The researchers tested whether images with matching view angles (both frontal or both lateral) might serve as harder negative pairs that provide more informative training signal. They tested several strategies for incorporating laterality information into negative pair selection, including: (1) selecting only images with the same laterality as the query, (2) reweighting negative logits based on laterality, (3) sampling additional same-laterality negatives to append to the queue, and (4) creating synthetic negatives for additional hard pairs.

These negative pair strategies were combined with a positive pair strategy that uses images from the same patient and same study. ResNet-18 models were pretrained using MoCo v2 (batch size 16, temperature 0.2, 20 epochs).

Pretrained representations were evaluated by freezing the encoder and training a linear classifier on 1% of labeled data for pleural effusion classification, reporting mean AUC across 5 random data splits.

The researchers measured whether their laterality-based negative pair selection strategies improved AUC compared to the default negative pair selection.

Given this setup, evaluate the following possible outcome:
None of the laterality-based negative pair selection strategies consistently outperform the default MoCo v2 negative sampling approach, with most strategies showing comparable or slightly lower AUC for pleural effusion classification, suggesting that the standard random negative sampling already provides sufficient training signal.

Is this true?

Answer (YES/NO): YES